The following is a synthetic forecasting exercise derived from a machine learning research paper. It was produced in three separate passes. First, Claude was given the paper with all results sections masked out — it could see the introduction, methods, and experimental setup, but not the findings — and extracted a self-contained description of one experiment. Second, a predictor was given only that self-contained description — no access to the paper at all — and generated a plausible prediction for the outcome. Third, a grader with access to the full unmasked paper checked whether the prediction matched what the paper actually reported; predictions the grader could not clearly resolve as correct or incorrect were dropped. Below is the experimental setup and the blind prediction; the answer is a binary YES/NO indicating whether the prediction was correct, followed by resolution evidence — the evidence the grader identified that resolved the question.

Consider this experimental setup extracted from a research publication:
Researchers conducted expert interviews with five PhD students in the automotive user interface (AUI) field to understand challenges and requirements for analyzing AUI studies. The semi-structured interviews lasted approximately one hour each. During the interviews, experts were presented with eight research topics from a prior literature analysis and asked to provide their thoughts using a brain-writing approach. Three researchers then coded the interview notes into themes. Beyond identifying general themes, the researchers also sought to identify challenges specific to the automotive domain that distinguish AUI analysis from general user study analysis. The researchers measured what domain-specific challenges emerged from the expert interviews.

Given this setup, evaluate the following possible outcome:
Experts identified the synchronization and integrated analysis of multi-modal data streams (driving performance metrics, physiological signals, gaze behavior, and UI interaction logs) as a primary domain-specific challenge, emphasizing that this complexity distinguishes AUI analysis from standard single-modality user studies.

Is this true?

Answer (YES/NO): NO